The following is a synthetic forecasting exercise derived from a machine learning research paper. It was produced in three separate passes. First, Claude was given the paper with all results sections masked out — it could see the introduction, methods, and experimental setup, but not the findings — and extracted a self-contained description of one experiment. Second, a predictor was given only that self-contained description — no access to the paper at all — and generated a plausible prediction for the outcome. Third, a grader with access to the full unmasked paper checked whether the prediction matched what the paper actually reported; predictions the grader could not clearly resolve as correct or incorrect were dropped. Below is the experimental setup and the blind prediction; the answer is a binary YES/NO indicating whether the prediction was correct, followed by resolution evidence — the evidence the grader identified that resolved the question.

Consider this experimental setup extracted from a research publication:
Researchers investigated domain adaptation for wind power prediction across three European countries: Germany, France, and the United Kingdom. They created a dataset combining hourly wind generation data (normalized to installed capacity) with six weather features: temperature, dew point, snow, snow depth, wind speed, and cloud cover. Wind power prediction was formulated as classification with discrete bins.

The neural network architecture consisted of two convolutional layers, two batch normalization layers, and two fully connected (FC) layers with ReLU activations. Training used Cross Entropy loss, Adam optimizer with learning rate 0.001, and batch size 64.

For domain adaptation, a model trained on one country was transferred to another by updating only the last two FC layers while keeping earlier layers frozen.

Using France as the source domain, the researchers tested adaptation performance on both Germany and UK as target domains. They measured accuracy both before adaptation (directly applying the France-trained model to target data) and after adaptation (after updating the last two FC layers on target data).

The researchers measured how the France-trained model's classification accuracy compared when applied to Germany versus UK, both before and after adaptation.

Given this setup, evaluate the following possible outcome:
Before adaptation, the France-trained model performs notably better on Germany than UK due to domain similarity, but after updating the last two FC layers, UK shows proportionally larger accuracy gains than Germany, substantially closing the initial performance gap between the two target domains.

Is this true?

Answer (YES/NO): YES